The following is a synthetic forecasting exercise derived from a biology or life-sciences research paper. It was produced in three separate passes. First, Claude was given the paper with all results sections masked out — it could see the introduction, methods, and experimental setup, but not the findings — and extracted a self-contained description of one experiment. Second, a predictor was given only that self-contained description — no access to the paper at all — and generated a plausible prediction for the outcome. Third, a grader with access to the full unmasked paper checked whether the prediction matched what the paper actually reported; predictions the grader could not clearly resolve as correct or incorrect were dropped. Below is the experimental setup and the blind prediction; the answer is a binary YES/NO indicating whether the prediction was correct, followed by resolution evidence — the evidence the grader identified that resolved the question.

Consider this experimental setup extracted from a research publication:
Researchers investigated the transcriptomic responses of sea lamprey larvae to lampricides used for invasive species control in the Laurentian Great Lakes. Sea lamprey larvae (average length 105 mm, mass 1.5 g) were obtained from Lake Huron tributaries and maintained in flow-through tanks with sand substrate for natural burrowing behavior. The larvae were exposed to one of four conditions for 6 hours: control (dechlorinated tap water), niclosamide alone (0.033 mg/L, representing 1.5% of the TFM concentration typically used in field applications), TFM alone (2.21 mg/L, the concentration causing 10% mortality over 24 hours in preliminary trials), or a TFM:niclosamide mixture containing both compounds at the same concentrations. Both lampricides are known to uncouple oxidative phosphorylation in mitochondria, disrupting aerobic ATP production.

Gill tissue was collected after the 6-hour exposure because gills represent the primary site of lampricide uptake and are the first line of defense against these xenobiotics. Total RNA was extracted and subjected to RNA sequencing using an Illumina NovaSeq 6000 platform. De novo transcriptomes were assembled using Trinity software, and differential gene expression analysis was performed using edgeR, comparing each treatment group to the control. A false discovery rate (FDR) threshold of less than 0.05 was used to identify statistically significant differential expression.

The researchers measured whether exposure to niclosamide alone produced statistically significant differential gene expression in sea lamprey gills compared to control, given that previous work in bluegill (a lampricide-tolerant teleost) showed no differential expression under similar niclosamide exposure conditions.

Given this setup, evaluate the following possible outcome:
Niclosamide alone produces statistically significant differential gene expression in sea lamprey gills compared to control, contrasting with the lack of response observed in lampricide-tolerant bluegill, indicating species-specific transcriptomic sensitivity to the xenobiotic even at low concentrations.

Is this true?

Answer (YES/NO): NO